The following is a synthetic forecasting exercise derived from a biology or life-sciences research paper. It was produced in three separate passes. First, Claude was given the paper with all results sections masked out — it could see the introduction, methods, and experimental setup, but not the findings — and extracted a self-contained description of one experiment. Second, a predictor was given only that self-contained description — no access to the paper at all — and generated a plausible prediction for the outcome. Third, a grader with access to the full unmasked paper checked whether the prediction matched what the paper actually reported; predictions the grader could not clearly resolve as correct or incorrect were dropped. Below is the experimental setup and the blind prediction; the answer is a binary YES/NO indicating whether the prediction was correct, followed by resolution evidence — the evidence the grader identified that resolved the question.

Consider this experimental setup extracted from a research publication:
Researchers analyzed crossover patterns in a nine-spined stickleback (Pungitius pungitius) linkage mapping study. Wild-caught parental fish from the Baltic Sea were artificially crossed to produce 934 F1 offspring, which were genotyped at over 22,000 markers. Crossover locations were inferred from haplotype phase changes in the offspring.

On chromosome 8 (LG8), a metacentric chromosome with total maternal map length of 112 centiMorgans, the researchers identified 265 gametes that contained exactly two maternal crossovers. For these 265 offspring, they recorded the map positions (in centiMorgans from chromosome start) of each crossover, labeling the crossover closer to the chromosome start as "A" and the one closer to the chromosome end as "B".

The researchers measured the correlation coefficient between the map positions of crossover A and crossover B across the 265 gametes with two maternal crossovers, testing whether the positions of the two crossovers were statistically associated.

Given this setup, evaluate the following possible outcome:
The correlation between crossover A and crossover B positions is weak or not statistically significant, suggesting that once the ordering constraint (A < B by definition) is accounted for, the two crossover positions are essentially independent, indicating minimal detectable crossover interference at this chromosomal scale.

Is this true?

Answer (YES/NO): YES